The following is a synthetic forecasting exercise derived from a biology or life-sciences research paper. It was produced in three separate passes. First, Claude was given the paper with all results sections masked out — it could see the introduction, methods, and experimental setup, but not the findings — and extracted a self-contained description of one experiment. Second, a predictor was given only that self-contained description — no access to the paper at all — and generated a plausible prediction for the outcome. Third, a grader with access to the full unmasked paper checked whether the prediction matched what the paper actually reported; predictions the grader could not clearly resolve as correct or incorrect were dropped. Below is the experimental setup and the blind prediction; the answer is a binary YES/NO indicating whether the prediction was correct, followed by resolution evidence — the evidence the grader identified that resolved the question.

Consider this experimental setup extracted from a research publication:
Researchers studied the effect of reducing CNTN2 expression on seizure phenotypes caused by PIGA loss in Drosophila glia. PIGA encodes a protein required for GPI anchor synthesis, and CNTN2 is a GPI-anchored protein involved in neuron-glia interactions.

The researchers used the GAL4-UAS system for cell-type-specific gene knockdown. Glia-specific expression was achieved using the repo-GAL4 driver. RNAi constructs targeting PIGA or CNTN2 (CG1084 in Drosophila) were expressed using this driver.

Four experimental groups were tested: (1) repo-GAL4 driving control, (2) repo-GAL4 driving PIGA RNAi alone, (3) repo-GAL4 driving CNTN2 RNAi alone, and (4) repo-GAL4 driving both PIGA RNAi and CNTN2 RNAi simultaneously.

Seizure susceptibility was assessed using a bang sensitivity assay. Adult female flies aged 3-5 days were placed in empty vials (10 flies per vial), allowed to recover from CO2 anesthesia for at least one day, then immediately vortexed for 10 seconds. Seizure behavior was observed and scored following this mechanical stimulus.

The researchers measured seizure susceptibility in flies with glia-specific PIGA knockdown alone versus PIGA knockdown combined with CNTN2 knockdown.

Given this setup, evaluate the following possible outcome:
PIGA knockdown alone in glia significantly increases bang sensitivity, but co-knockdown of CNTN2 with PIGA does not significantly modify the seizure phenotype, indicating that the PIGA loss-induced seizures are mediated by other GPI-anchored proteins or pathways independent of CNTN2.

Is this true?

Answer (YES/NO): NO